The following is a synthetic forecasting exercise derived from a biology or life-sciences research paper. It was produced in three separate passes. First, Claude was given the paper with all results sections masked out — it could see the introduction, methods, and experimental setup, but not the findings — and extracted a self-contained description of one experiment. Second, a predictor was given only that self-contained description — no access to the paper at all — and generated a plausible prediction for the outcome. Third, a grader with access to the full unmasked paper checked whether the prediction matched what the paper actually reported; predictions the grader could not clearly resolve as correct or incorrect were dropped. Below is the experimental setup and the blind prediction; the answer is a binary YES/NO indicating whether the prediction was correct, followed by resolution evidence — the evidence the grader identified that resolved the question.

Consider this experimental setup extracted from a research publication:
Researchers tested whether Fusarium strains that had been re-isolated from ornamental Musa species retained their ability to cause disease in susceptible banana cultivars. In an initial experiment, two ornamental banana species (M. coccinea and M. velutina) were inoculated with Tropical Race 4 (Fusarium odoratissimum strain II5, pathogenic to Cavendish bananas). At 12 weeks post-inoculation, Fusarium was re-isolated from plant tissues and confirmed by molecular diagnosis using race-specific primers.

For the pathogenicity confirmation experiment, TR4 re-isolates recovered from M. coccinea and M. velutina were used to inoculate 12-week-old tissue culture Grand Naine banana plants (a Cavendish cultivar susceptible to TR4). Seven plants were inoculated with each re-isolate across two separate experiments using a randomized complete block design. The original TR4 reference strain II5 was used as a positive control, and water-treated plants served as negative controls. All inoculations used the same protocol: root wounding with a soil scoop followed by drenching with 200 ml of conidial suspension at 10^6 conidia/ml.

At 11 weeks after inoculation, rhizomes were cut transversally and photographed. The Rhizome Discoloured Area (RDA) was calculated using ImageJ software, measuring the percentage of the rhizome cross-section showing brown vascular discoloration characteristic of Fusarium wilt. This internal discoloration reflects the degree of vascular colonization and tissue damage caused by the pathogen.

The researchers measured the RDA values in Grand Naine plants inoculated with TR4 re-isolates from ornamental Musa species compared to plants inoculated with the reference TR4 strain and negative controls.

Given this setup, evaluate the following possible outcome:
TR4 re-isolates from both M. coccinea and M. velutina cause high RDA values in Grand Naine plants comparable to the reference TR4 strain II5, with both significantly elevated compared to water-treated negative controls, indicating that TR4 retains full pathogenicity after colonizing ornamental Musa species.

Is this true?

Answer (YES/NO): YES